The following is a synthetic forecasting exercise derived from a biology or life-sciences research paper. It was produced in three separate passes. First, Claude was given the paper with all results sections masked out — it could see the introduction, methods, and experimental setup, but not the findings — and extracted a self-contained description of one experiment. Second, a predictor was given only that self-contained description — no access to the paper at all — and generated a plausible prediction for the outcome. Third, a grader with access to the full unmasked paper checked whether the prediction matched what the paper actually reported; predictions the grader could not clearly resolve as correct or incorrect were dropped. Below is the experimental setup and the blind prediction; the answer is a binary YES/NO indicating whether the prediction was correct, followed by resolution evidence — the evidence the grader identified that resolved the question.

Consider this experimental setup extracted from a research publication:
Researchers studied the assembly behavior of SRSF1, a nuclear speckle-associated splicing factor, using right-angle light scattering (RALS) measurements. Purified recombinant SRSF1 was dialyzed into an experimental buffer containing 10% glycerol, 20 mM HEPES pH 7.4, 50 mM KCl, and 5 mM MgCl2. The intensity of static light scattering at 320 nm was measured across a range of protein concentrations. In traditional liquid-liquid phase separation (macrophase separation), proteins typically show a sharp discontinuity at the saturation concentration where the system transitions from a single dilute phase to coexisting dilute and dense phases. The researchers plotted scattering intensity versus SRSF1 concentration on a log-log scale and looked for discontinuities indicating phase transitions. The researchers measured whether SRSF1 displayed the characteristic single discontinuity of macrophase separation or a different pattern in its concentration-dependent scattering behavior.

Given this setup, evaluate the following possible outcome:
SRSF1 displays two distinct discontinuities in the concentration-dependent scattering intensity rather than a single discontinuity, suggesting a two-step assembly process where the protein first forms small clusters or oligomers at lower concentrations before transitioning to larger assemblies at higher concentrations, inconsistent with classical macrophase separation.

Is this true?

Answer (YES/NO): NO